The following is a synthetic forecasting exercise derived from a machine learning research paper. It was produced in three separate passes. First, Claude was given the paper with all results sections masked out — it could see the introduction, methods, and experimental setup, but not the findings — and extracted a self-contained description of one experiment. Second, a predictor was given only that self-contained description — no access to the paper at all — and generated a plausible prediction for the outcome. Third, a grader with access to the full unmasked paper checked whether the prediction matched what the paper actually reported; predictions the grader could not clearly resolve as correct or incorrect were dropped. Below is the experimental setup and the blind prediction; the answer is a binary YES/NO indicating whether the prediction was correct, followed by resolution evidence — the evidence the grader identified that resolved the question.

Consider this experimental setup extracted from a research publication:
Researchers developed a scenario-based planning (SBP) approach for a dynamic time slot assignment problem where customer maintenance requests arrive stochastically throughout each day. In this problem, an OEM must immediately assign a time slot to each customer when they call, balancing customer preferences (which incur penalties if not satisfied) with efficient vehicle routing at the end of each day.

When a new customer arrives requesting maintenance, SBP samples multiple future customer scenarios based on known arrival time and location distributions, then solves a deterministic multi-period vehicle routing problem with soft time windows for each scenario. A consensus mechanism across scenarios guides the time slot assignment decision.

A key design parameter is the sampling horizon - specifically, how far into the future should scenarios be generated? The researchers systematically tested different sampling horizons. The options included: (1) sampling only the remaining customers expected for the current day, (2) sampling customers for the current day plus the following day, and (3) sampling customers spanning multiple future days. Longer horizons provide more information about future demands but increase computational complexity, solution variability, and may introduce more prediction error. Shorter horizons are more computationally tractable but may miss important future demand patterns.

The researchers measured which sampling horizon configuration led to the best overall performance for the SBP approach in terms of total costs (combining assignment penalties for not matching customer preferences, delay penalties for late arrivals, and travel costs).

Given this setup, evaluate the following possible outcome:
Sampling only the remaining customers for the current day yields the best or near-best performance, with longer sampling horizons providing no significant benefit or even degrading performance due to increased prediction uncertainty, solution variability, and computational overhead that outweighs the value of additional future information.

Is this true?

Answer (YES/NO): YES